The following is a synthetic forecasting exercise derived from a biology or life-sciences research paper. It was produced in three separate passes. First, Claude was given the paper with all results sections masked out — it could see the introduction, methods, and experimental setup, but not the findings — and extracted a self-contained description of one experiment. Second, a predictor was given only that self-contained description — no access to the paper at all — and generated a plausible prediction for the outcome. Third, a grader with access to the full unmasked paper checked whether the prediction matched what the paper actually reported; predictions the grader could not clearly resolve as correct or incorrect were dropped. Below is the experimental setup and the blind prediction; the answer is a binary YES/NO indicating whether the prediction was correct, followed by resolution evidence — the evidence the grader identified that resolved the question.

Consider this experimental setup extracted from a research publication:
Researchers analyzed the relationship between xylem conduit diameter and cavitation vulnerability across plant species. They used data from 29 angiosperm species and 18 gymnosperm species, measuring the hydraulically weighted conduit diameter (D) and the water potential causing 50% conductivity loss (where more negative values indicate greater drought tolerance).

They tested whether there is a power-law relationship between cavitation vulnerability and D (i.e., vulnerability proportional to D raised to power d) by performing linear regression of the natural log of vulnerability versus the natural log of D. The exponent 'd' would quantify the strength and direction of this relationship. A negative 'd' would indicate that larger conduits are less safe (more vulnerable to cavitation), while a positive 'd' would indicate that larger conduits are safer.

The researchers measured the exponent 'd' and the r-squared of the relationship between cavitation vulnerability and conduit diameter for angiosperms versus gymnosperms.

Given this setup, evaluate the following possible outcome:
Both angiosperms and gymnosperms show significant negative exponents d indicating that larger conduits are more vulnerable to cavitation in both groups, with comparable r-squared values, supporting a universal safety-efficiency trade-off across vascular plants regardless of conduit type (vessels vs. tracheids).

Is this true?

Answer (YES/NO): NO